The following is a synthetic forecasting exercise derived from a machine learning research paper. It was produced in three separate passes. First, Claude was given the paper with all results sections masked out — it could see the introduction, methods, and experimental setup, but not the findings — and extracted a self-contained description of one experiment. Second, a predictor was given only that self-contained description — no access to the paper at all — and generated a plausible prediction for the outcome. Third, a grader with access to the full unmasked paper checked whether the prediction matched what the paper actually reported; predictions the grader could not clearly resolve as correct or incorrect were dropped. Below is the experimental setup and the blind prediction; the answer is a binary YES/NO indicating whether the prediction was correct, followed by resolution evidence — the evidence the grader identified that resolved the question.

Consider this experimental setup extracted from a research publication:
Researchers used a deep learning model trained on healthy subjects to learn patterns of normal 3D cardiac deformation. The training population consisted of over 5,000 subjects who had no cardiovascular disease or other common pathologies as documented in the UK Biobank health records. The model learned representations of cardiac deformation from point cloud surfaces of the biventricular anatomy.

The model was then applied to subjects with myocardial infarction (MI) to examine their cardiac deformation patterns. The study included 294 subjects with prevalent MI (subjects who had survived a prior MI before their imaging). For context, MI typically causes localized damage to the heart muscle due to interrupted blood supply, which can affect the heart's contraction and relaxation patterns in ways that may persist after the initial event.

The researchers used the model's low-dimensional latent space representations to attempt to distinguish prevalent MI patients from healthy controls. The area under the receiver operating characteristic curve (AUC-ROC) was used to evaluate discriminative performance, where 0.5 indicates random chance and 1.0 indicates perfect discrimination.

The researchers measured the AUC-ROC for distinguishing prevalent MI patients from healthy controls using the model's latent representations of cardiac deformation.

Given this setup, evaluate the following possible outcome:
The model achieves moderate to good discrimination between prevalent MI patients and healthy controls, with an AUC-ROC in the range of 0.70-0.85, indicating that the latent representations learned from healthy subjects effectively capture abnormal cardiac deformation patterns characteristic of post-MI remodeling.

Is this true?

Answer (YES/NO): YES